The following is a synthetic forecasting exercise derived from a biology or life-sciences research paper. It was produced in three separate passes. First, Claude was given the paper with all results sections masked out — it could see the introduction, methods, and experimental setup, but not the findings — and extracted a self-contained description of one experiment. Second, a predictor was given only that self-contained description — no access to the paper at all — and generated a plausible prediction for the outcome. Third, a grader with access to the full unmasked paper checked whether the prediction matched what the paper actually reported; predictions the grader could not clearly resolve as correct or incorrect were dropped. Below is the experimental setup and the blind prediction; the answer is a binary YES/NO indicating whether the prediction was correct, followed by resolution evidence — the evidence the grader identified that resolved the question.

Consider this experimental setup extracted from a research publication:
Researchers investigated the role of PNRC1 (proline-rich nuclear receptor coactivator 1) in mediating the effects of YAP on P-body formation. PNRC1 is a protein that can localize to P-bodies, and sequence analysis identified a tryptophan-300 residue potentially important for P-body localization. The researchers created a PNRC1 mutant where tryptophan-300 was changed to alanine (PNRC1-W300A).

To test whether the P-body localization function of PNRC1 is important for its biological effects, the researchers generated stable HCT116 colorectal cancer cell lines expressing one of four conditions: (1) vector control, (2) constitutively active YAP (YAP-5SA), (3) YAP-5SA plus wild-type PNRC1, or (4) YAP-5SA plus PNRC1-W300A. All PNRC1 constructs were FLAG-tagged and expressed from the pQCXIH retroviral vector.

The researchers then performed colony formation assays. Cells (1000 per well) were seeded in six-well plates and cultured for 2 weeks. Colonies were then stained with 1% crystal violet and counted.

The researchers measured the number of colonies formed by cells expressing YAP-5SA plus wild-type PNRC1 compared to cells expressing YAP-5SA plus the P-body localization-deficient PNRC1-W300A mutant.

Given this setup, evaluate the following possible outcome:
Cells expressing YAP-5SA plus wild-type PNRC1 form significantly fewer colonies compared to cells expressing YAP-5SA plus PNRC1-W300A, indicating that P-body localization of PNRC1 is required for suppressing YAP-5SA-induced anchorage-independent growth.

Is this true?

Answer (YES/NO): YES